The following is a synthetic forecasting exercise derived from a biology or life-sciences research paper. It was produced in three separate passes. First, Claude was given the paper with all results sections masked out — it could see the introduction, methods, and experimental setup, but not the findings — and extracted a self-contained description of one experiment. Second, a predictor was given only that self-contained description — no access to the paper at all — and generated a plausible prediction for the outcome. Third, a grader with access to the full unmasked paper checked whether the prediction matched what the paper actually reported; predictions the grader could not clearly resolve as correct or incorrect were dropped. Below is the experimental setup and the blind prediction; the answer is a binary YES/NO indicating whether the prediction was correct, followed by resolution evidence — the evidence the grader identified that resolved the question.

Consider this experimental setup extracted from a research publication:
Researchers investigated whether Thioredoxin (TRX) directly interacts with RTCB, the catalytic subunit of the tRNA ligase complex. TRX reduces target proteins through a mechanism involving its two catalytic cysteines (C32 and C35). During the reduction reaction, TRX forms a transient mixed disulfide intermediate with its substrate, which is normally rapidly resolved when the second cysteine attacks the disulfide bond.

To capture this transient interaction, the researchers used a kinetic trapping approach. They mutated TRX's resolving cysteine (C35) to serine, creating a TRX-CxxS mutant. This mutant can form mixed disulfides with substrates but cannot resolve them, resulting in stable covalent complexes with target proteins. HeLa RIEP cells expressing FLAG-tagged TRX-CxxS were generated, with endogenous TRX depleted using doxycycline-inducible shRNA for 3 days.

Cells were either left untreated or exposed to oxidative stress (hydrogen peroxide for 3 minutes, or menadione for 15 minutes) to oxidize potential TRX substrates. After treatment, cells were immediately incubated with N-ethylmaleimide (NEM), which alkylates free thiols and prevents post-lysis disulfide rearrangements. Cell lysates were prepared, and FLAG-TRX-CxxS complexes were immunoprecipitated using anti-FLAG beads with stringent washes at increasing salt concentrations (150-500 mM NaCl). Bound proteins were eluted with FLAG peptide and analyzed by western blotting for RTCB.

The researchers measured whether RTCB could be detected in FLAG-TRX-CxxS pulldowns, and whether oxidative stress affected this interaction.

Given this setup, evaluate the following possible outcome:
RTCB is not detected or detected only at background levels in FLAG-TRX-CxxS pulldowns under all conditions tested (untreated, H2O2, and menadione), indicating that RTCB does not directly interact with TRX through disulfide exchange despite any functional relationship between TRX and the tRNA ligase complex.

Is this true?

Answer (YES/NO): NO